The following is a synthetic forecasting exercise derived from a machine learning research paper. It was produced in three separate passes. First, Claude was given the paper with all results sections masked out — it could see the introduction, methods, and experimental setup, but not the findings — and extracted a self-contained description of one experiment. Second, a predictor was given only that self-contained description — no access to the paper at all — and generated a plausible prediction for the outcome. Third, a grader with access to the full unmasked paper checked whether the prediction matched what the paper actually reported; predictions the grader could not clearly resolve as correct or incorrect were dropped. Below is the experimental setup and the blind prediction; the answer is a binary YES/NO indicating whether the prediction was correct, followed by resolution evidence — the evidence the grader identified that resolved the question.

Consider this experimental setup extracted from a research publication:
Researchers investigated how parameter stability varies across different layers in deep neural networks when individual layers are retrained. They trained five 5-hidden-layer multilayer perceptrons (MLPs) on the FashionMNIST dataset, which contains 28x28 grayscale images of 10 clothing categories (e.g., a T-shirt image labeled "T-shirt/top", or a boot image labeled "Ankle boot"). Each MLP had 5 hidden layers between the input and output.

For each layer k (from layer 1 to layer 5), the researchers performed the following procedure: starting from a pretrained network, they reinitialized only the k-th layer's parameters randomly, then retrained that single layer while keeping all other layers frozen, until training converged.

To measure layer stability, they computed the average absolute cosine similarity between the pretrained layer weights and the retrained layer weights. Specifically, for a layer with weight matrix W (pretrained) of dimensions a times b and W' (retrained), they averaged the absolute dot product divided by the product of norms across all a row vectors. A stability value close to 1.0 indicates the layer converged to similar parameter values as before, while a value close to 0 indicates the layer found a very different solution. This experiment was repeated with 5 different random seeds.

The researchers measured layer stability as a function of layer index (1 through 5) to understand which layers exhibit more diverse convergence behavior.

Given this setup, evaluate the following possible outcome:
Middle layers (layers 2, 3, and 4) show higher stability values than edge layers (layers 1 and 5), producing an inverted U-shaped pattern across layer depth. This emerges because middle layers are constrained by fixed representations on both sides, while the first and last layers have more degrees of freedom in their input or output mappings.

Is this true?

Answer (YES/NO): NO